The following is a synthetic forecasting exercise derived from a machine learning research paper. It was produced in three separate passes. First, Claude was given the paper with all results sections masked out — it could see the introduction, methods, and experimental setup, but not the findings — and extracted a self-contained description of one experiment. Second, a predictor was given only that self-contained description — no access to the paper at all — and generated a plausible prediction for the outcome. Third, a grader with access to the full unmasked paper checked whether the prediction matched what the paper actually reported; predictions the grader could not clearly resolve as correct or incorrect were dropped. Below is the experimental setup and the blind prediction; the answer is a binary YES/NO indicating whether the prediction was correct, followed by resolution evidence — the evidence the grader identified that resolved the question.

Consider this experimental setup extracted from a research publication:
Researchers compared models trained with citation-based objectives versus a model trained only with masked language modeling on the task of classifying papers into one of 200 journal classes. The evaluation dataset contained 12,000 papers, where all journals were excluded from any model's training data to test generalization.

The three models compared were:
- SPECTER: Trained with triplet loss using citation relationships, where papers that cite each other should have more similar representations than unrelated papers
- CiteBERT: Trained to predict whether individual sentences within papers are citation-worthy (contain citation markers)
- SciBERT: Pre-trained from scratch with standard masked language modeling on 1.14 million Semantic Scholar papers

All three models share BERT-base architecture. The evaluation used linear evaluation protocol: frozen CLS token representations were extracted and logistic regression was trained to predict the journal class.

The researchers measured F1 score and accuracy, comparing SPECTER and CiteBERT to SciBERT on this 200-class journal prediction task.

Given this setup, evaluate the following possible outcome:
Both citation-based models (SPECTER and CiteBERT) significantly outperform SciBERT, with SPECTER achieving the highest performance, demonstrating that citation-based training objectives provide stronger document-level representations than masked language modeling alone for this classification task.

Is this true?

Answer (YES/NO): NO